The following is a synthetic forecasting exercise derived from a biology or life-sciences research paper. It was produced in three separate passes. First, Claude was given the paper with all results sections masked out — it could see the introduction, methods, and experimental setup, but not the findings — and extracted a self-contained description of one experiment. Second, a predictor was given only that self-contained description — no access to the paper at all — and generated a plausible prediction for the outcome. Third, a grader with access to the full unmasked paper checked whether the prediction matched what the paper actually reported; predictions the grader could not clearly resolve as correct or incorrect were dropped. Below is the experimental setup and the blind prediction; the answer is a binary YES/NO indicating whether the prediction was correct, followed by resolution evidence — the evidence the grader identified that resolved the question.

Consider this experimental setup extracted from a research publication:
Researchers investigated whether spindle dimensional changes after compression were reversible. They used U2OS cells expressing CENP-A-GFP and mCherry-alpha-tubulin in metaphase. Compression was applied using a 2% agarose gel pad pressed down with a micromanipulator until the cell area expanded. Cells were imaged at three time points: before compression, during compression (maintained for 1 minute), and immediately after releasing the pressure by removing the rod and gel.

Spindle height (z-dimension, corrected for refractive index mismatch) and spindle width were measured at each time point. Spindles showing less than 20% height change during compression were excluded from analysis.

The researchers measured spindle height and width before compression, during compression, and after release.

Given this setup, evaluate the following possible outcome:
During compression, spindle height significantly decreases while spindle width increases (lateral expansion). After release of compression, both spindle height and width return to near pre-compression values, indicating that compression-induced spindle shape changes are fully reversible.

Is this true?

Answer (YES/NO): NO